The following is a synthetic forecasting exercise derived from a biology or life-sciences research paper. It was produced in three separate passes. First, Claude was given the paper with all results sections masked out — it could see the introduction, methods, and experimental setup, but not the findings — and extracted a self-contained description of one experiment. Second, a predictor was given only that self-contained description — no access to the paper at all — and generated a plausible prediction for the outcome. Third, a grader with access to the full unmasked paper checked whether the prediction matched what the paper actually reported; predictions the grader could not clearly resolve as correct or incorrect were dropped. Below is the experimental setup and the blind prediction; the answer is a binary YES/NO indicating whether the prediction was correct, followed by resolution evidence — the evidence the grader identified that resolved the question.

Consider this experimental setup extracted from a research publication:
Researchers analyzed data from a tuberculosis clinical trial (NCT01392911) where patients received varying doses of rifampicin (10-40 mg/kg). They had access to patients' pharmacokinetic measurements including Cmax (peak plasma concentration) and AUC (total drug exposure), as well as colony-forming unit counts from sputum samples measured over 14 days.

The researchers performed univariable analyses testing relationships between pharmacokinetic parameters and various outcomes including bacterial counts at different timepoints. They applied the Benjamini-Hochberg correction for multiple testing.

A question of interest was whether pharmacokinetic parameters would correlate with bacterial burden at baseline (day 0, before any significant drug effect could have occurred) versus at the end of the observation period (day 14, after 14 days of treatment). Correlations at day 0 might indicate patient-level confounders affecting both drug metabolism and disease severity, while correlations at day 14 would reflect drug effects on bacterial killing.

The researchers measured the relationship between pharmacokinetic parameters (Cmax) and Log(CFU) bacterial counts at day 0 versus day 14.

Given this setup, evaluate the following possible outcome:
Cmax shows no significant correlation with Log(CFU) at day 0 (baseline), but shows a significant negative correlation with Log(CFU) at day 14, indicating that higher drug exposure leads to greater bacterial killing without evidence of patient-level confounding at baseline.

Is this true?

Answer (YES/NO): NO